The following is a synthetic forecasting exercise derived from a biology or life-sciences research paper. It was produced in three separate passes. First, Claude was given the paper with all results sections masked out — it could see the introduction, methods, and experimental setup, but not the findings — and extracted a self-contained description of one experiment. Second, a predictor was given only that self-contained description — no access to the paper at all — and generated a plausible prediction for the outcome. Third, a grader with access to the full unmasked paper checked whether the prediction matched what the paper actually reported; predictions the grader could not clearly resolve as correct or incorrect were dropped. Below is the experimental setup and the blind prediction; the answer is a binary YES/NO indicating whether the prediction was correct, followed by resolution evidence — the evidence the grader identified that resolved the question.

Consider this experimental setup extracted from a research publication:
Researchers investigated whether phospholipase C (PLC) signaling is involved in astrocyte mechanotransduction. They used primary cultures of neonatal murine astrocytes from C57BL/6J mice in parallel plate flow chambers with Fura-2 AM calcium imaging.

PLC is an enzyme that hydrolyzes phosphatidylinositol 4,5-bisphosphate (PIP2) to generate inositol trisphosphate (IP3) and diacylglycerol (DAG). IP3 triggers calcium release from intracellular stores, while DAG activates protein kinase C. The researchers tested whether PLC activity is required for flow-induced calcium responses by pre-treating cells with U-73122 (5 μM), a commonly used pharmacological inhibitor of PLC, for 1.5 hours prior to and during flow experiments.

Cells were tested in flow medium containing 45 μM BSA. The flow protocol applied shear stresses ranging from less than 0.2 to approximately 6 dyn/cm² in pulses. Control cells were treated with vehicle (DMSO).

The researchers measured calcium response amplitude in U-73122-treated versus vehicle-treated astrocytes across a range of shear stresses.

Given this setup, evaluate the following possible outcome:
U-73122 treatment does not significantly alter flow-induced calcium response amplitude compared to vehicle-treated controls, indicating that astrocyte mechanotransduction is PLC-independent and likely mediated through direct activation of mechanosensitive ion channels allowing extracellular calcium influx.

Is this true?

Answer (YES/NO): NO